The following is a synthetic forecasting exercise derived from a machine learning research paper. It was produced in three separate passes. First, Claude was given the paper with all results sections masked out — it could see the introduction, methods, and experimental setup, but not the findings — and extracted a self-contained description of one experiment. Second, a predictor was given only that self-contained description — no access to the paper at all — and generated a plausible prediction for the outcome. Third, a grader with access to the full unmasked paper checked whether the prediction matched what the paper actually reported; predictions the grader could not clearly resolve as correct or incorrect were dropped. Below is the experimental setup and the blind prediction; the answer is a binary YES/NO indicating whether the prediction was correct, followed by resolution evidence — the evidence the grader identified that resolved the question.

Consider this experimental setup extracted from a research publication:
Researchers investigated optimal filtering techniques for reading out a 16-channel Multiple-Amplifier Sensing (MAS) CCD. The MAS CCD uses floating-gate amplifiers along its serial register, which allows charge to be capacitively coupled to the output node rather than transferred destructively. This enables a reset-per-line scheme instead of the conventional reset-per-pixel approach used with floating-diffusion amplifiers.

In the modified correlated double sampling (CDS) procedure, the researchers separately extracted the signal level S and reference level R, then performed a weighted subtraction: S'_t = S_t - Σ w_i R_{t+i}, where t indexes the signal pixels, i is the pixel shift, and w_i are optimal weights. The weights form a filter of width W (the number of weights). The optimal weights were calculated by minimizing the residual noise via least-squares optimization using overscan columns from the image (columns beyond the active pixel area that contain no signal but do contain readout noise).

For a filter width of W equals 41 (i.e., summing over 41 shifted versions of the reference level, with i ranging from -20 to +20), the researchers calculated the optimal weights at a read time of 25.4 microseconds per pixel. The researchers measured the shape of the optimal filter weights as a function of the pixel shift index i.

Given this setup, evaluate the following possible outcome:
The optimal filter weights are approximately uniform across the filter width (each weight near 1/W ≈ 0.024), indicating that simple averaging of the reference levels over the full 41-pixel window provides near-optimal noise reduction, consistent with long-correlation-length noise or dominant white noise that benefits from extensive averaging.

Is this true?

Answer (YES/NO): NO